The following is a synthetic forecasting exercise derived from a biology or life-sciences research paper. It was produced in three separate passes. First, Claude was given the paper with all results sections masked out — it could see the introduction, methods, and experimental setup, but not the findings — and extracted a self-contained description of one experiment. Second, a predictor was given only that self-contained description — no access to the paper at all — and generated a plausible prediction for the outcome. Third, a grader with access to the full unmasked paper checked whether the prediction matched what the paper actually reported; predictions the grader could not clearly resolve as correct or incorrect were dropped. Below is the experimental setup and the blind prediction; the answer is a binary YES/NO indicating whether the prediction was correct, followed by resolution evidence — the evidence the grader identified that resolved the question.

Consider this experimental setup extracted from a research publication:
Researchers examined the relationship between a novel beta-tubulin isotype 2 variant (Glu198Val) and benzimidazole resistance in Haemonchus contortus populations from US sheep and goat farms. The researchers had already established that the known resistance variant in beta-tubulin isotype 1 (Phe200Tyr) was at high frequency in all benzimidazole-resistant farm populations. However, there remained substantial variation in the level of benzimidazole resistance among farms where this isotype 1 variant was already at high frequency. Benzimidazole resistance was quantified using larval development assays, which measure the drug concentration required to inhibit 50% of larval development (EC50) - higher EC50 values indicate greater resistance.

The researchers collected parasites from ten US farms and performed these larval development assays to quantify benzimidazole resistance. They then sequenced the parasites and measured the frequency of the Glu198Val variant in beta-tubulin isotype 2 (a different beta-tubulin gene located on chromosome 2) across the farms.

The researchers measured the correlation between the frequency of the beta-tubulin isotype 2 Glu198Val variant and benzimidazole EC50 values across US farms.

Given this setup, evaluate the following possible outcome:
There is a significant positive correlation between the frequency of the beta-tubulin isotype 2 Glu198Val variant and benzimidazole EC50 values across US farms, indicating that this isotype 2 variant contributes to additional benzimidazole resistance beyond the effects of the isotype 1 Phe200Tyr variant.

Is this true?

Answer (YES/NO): YES